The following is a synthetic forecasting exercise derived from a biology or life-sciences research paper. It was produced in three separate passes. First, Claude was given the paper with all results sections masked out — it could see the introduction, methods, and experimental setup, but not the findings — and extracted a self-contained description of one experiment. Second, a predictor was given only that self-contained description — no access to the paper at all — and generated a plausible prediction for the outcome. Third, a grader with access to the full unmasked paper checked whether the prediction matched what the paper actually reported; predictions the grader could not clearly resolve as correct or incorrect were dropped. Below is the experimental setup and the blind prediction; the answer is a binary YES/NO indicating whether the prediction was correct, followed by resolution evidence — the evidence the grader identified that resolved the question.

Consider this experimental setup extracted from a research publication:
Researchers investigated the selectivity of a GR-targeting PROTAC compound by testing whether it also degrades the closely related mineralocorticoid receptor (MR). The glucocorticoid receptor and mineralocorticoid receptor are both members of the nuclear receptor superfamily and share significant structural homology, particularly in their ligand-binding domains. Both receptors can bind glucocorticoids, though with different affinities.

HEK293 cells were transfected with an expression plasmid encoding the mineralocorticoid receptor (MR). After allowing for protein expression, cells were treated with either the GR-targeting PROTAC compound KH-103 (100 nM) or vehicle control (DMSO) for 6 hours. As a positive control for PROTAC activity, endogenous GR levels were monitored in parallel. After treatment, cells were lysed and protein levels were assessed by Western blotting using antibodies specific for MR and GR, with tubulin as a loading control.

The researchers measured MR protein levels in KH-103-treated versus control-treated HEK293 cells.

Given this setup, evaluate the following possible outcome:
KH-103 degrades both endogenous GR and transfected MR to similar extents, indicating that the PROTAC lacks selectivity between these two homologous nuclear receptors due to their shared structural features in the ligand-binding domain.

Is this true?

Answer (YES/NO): NO